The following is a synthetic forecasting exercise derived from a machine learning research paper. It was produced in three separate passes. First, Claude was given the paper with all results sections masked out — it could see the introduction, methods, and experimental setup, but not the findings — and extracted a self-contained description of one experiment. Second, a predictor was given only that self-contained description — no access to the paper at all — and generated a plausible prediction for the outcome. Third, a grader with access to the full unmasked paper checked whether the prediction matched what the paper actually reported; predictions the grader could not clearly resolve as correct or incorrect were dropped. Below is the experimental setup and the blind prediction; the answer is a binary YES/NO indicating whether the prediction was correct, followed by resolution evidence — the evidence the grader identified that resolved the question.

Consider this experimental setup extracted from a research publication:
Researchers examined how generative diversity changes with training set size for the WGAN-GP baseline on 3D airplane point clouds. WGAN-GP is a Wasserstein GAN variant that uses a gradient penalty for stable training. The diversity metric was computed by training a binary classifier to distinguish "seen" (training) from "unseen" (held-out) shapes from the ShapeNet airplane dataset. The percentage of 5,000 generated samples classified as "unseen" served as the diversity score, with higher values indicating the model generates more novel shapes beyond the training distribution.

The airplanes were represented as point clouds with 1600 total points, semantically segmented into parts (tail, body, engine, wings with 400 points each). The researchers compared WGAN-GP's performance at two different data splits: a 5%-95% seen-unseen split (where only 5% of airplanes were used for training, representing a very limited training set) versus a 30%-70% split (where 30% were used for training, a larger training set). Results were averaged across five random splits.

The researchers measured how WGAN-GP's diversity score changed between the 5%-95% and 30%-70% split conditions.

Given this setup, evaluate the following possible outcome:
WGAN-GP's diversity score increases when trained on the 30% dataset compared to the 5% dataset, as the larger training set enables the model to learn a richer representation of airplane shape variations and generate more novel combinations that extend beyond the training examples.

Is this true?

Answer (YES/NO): NO